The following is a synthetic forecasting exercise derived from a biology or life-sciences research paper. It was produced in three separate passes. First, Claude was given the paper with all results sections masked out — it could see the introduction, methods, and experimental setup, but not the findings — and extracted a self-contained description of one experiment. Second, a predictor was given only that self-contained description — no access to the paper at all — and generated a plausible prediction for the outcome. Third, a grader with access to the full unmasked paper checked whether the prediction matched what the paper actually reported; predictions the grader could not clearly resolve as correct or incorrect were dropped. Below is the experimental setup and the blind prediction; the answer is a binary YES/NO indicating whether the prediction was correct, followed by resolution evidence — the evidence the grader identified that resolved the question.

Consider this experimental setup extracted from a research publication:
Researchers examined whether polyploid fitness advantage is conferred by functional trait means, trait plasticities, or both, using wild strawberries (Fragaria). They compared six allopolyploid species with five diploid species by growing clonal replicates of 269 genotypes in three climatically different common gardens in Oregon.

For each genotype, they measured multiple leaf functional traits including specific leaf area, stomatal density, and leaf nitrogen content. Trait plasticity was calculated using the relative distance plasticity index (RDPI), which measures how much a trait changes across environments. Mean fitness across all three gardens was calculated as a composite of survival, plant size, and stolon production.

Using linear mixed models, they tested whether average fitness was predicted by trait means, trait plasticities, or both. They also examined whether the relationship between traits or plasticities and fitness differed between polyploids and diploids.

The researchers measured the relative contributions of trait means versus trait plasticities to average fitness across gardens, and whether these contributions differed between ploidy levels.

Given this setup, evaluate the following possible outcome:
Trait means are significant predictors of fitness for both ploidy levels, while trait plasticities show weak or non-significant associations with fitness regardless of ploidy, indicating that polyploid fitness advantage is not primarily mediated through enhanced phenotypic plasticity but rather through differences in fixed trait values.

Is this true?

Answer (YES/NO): NO